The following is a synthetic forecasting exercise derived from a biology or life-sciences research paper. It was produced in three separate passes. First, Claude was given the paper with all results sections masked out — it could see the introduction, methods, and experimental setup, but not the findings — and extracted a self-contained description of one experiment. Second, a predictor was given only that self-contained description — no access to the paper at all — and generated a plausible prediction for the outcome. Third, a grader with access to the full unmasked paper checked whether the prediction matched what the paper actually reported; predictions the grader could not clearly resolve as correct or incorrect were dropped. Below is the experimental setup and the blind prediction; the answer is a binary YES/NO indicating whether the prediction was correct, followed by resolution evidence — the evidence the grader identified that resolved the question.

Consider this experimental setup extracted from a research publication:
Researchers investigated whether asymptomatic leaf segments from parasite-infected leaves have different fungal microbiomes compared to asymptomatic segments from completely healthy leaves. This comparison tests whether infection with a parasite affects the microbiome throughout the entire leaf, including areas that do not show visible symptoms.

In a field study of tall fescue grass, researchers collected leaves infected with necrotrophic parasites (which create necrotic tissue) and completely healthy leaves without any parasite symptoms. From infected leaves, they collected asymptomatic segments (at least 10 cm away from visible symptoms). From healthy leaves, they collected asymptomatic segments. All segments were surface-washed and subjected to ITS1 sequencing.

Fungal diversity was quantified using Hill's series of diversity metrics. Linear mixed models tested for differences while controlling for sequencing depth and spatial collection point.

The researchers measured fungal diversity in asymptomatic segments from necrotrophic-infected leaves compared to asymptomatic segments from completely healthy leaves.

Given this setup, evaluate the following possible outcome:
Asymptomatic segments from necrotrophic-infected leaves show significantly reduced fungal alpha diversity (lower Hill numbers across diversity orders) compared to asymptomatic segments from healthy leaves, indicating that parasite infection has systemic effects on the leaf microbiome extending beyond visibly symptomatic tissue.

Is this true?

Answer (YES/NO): NO